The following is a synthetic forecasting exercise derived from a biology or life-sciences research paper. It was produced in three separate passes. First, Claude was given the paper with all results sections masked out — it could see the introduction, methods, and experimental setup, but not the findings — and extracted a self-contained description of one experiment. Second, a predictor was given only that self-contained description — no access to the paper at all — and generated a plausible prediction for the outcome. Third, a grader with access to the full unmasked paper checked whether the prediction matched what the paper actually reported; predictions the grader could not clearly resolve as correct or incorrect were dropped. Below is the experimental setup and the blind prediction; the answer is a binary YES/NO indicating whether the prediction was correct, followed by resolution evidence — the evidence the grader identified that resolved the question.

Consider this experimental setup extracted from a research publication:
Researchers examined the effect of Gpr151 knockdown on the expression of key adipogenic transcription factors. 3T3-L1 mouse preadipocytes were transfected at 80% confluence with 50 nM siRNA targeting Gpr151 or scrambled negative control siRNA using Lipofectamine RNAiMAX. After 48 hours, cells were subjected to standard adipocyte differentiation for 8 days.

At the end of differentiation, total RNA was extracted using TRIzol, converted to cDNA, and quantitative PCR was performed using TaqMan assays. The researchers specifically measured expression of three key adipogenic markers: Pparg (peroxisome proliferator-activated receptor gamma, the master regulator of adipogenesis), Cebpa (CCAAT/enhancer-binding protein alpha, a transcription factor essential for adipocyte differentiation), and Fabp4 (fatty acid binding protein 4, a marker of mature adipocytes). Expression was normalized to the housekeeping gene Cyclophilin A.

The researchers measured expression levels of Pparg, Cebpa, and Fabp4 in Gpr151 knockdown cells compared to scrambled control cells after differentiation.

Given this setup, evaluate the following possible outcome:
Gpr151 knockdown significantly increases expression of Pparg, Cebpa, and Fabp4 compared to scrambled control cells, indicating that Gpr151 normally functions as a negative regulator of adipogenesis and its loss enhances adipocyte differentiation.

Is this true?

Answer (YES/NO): NO